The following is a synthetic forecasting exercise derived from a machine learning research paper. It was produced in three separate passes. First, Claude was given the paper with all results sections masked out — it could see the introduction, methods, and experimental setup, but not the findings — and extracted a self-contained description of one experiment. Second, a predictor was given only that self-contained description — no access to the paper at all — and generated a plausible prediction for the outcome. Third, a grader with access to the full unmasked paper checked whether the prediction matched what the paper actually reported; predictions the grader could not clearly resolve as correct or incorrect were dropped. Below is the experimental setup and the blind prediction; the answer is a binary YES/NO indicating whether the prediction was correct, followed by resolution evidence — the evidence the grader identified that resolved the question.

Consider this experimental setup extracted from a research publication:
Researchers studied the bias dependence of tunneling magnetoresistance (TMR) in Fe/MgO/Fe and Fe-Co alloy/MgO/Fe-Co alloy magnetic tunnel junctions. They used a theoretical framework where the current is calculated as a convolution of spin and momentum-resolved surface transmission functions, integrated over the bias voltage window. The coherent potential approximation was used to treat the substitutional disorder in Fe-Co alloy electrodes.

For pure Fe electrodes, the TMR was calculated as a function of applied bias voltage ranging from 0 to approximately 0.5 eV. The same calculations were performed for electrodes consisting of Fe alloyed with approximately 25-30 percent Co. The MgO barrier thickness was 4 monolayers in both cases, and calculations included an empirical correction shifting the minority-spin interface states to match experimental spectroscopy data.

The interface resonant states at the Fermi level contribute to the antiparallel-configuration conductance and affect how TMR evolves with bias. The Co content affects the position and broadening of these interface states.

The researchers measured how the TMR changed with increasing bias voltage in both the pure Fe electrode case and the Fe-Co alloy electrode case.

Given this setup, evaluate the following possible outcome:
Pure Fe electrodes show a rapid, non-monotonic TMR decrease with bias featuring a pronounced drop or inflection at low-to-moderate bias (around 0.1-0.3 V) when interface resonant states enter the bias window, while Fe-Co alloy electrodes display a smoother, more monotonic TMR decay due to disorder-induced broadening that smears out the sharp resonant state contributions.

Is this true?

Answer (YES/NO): NO